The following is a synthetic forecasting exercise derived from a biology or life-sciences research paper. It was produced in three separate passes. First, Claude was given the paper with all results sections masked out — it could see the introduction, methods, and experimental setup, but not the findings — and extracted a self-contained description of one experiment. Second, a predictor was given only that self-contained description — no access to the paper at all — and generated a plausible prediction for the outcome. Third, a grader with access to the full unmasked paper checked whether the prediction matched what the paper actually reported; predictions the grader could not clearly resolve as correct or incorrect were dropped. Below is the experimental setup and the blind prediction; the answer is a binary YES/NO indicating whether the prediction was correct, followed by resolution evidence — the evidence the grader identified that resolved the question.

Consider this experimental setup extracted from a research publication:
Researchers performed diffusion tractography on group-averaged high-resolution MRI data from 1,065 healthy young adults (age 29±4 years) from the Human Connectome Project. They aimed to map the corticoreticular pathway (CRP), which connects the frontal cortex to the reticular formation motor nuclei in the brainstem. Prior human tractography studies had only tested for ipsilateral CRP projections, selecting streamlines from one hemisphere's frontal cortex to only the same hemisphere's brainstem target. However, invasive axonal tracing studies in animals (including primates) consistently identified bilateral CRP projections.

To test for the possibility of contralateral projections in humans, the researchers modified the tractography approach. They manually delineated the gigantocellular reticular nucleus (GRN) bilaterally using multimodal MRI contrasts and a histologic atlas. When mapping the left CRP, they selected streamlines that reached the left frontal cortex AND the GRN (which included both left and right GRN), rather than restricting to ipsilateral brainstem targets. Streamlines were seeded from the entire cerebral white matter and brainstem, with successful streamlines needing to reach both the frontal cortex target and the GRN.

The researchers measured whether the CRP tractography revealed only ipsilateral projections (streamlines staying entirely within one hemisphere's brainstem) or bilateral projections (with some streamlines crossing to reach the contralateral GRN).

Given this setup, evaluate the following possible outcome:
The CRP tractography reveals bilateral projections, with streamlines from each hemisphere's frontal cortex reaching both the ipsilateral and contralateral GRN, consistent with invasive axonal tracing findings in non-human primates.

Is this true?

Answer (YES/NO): YES